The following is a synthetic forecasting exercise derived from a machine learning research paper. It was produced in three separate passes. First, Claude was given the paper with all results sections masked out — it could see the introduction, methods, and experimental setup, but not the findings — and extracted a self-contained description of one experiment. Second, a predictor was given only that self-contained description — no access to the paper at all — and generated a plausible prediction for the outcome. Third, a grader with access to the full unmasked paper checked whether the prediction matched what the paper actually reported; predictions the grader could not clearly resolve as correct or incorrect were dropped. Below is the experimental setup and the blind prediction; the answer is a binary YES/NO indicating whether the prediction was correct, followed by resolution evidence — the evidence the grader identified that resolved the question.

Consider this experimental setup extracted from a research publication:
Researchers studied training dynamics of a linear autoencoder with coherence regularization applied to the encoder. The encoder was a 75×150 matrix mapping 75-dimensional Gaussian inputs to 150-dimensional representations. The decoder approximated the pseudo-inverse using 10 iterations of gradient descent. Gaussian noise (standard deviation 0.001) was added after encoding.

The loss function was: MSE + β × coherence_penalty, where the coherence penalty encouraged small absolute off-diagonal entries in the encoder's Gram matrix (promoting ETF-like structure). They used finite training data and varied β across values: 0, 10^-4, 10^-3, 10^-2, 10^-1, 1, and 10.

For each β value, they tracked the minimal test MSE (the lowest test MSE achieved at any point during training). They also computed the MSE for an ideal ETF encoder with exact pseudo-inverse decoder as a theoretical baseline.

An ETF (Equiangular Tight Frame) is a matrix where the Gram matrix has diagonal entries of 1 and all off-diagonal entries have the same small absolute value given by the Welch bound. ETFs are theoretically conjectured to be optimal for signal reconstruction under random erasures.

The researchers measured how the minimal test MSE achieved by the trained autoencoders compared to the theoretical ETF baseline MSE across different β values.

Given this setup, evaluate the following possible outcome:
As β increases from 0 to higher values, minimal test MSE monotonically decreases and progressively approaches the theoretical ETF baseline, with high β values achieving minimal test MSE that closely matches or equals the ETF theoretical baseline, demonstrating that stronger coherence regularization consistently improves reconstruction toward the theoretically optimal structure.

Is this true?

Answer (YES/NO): NO